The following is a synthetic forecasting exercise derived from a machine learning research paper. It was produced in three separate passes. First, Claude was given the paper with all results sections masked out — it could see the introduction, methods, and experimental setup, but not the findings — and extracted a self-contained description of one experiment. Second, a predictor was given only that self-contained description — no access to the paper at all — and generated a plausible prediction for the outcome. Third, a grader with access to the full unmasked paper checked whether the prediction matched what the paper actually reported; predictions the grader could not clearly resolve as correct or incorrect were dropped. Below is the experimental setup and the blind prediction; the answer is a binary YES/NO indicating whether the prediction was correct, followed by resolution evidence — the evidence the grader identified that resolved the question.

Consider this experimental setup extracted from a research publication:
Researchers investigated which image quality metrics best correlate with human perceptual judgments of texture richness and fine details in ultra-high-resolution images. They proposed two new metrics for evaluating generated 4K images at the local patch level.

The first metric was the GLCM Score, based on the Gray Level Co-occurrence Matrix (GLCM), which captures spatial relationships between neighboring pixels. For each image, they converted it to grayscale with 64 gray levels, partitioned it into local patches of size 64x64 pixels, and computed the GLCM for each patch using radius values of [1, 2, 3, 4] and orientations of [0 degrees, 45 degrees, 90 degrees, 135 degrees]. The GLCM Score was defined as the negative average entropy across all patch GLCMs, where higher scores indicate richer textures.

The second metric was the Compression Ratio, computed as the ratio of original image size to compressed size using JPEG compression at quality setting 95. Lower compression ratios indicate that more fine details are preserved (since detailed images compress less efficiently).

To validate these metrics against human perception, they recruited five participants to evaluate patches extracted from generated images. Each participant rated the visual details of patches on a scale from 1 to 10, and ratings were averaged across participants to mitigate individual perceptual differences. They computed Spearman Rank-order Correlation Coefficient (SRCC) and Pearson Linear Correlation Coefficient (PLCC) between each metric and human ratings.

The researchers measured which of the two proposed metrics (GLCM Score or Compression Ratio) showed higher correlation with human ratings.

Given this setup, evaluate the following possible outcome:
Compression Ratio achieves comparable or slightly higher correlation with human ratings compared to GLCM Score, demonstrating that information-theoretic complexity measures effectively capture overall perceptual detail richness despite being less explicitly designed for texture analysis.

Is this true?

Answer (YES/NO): NO